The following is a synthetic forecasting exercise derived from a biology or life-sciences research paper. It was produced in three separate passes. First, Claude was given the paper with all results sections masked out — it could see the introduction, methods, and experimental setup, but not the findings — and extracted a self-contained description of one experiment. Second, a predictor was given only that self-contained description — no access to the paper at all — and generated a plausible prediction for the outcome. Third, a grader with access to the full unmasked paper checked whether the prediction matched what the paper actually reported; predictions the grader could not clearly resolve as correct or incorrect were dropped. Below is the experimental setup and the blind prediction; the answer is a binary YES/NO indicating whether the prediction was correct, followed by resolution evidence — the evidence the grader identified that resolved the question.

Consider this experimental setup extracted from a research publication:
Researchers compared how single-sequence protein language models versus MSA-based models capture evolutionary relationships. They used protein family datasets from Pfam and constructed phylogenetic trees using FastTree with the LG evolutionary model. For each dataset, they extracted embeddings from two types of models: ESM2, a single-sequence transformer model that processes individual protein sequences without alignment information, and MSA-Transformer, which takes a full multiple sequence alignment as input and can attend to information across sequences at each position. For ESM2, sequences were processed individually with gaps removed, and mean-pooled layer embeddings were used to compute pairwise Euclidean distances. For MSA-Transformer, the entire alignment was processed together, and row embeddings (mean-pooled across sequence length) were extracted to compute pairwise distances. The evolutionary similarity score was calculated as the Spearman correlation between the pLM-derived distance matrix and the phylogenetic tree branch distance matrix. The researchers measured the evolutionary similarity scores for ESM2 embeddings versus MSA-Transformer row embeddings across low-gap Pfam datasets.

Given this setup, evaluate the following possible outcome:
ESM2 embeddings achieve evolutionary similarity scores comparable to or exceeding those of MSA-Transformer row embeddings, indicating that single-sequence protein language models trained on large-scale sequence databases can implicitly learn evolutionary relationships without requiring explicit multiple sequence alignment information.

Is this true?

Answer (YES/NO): YES